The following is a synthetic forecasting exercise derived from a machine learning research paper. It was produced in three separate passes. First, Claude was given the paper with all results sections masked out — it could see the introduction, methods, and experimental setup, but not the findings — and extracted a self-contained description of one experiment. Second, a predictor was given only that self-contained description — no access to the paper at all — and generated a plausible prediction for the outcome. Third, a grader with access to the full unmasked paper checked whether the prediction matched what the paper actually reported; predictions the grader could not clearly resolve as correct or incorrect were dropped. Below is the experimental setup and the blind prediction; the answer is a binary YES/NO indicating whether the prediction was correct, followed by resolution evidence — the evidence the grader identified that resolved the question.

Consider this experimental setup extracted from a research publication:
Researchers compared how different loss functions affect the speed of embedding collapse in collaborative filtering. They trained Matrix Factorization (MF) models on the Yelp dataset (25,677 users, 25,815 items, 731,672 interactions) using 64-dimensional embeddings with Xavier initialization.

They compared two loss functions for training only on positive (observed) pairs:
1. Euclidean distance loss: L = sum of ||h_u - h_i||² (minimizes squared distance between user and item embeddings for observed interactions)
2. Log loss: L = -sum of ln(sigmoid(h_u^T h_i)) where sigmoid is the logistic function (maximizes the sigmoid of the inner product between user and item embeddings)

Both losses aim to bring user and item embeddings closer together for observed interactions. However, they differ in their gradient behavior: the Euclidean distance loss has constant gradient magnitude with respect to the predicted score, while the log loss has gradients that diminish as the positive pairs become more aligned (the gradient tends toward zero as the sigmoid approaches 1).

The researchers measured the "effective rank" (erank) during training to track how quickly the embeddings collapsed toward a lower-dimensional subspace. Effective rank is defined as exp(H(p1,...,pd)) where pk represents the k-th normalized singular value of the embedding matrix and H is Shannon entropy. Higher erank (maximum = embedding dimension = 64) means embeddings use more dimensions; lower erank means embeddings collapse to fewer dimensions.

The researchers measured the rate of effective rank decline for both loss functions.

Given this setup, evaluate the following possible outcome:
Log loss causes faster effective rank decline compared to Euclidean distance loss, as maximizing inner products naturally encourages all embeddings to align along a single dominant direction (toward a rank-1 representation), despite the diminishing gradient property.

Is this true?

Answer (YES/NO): NO